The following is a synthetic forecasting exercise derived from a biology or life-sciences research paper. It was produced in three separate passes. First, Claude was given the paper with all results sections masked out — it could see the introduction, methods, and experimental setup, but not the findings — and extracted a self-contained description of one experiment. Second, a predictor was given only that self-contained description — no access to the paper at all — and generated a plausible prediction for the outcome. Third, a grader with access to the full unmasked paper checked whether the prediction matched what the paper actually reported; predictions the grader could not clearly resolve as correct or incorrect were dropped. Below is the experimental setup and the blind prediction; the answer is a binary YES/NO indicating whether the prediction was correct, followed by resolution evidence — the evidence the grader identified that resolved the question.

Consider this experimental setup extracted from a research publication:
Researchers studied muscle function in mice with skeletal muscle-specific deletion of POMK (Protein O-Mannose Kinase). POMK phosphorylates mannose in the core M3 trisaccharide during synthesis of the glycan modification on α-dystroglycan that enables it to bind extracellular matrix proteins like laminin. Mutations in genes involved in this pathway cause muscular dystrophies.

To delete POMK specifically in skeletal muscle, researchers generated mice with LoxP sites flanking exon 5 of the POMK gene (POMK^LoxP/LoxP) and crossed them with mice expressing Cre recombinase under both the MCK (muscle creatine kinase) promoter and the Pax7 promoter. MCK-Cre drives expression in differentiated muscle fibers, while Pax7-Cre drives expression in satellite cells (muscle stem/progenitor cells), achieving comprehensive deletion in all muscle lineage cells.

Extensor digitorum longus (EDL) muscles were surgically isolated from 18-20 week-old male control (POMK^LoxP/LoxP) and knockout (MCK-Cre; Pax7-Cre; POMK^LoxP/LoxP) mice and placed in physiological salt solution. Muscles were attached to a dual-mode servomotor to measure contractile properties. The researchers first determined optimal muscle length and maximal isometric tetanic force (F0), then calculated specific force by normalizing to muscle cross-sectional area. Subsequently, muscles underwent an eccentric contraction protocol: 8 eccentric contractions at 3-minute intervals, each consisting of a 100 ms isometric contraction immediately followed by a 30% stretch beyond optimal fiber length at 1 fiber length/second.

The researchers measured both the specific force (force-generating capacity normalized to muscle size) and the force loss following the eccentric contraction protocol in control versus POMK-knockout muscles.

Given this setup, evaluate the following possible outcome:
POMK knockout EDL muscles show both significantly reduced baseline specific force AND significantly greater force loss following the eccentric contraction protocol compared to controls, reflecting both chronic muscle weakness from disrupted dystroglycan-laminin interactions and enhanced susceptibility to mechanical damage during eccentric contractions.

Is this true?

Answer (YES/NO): NO